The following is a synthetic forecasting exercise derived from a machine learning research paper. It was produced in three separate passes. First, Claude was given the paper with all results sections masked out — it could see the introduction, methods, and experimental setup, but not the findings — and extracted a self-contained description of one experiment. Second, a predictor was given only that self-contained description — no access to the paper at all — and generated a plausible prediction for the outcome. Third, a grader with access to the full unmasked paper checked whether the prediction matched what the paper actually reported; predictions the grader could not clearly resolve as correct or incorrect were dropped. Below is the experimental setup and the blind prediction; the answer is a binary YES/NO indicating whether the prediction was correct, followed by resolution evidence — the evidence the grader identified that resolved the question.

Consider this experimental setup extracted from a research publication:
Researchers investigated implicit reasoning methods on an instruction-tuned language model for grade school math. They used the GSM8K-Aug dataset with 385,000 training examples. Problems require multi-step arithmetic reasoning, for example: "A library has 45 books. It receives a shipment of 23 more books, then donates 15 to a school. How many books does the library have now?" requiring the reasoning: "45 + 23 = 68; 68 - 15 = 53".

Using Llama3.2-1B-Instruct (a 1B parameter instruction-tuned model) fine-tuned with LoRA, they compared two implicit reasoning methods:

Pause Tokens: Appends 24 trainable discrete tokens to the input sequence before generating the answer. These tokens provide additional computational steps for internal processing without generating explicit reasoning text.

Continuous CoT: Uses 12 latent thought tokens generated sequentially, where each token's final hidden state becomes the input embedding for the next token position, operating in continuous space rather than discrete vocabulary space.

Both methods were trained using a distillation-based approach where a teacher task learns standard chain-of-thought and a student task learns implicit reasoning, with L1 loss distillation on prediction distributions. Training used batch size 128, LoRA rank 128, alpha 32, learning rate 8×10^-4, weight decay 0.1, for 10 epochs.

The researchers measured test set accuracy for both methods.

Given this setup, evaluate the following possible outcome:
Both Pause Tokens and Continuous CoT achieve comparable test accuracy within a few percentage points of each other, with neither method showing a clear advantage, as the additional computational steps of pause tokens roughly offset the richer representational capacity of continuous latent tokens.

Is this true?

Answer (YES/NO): YES